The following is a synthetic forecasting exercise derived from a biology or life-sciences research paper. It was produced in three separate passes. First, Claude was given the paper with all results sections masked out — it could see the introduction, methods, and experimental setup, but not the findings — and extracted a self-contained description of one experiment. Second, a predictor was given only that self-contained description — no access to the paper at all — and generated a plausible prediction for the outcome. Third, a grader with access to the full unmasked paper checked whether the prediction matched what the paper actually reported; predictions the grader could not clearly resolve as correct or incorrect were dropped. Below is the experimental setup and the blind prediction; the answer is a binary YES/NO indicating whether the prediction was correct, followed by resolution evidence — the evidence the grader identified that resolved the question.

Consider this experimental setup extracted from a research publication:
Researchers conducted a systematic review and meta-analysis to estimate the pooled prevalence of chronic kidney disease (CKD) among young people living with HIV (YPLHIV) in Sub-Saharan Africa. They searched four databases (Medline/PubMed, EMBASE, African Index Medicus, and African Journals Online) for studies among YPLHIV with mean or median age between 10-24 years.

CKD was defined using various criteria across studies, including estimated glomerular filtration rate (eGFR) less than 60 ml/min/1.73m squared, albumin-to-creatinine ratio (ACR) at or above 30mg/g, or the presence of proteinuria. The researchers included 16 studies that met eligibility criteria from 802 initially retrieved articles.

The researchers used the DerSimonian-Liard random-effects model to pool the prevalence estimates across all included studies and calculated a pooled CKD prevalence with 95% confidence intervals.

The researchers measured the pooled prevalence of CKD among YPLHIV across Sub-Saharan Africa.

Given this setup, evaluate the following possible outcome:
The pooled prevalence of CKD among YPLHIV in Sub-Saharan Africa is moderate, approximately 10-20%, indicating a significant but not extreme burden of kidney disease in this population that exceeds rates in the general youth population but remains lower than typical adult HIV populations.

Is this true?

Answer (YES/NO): NO